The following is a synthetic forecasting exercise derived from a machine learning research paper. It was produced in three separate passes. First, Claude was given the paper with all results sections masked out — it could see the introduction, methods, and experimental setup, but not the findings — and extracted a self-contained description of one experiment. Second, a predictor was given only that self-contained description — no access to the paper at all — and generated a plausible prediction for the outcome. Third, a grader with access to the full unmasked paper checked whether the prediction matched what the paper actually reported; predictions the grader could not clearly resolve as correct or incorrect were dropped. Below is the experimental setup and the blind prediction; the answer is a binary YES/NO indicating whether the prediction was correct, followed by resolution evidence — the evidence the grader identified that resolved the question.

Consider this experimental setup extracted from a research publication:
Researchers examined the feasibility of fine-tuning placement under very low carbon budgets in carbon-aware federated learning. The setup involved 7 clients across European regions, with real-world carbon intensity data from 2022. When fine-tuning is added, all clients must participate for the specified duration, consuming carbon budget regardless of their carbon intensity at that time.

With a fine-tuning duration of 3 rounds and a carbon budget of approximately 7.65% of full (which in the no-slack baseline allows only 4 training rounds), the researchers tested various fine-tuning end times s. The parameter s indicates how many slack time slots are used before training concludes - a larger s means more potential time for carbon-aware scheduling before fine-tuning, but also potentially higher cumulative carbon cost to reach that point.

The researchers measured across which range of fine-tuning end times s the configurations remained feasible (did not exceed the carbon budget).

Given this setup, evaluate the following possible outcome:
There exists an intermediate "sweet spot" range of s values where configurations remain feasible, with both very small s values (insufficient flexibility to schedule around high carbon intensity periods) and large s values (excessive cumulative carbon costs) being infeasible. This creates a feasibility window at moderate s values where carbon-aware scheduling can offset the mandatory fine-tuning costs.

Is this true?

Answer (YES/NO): NO